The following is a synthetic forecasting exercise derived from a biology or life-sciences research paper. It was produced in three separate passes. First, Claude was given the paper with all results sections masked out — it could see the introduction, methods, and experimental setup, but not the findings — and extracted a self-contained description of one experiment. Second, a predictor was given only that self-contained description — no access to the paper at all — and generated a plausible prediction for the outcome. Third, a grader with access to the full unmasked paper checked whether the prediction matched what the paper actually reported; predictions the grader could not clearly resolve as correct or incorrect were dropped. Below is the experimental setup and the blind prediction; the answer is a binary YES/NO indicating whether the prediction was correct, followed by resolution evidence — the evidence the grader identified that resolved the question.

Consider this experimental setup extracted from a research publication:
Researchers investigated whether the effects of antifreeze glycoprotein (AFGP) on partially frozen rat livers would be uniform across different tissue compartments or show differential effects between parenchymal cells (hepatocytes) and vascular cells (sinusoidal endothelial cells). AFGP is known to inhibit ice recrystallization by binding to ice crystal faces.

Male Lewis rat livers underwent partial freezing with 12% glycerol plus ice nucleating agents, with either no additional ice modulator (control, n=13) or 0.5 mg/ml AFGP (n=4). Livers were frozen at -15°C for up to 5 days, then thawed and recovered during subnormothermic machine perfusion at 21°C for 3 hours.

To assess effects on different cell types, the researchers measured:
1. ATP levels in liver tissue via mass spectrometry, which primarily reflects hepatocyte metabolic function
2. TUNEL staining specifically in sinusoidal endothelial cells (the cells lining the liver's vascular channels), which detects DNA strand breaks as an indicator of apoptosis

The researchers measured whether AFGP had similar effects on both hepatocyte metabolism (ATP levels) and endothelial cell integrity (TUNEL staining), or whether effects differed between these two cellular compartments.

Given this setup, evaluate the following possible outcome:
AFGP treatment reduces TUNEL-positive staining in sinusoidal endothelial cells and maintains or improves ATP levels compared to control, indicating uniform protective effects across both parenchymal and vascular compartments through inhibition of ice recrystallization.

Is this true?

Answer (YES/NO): NO